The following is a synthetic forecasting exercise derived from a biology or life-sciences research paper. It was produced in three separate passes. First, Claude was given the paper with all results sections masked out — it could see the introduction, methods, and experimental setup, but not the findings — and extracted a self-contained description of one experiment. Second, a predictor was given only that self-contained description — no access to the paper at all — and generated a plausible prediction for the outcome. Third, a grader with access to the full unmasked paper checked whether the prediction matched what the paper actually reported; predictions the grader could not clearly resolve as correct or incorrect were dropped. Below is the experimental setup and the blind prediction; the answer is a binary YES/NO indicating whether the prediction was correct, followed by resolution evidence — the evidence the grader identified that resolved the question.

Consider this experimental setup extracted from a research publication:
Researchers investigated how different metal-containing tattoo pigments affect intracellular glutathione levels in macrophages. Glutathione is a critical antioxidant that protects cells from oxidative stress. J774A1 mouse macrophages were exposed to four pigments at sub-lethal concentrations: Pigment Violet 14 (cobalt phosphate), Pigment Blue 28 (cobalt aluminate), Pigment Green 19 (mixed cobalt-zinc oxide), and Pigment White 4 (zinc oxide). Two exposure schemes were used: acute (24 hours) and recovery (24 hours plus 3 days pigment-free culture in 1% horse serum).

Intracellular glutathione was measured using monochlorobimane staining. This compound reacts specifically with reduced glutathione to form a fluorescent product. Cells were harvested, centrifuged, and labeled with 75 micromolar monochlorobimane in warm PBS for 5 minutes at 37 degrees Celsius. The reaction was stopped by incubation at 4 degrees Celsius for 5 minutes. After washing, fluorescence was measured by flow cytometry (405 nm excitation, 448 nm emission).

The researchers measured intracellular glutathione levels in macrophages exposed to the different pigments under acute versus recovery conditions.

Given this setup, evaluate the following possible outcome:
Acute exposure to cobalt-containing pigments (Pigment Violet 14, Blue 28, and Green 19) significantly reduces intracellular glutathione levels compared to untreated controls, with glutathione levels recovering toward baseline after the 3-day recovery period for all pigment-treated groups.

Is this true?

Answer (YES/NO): NO